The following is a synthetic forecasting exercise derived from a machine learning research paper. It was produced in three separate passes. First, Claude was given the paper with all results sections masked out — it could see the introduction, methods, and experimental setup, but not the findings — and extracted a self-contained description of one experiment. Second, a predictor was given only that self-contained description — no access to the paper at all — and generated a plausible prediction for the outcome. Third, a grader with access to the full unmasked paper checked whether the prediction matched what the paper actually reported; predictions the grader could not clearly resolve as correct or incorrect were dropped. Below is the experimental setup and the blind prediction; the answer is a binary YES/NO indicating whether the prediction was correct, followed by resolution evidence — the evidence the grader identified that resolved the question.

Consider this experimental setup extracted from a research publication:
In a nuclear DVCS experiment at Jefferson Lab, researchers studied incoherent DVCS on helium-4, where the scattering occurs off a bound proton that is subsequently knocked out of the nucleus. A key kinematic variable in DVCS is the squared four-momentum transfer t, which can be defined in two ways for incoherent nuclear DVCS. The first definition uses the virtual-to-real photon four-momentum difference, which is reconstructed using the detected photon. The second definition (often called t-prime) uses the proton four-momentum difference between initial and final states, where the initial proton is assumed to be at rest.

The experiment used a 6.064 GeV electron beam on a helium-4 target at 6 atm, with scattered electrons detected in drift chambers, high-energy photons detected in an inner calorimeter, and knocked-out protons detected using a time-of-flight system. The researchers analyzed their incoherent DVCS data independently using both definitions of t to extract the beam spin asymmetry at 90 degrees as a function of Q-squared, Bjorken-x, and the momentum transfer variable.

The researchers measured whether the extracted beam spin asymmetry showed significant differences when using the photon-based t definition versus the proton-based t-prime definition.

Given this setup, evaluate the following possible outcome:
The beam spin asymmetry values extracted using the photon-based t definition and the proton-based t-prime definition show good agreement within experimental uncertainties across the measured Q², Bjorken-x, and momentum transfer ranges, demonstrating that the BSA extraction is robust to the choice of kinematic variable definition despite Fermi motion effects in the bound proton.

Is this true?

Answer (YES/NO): YES